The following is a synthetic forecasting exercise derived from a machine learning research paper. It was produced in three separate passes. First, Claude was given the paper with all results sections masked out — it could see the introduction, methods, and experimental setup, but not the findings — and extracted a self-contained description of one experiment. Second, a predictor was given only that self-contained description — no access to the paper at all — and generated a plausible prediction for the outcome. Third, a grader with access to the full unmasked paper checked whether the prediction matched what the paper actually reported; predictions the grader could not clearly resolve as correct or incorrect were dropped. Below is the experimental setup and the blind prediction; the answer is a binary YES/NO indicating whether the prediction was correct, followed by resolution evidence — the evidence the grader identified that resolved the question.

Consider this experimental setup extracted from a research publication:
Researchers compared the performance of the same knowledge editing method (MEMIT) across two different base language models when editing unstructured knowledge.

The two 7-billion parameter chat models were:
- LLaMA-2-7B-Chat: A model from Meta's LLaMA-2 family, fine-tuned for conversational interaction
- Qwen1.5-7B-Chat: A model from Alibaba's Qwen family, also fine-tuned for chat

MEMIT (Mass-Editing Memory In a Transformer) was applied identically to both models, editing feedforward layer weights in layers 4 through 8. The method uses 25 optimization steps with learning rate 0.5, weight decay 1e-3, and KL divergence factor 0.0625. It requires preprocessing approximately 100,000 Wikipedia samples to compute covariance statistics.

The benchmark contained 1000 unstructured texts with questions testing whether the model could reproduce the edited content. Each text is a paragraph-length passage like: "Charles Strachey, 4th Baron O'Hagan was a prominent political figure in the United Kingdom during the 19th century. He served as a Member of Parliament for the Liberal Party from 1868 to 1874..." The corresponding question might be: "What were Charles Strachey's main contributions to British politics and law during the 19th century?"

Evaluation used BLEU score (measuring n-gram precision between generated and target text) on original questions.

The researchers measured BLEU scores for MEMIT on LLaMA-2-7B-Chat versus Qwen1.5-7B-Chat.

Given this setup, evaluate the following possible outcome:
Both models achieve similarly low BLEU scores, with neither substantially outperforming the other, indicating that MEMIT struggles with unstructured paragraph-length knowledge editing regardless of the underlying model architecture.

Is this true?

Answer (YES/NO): NO